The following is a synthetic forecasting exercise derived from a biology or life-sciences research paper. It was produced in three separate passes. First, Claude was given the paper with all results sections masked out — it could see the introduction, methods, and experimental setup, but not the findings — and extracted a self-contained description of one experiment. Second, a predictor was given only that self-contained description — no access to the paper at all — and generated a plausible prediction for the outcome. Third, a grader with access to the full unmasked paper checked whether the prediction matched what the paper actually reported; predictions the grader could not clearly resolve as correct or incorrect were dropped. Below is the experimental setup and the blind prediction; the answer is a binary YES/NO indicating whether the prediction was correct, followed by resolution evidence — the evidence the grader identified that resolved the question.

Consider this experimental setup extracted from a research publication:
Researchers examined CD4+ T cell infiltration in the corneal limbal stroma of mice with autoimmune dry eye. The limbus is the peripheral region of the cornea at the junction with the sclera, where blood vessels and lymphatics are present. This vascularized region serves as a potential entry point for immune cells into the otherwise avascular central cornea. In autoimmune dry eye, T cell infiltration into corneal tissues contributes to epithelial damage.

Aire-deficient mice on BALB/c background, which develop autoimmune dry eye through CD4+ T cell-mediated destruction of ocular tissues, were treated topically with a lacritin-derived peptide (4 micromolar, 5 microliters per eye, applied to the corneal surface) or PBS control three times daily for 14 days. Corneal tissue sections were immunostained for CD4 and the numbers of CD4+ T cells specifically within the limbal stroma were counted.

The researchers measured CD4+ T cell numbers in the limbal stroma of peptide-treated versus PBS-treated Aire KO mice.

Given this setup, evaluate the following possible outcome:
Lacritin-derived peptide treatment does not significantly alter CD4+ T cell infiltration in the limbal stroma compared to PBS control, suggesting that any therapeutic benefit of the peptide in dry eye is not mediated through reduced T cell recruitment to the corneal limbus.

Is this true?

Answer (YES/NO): YES